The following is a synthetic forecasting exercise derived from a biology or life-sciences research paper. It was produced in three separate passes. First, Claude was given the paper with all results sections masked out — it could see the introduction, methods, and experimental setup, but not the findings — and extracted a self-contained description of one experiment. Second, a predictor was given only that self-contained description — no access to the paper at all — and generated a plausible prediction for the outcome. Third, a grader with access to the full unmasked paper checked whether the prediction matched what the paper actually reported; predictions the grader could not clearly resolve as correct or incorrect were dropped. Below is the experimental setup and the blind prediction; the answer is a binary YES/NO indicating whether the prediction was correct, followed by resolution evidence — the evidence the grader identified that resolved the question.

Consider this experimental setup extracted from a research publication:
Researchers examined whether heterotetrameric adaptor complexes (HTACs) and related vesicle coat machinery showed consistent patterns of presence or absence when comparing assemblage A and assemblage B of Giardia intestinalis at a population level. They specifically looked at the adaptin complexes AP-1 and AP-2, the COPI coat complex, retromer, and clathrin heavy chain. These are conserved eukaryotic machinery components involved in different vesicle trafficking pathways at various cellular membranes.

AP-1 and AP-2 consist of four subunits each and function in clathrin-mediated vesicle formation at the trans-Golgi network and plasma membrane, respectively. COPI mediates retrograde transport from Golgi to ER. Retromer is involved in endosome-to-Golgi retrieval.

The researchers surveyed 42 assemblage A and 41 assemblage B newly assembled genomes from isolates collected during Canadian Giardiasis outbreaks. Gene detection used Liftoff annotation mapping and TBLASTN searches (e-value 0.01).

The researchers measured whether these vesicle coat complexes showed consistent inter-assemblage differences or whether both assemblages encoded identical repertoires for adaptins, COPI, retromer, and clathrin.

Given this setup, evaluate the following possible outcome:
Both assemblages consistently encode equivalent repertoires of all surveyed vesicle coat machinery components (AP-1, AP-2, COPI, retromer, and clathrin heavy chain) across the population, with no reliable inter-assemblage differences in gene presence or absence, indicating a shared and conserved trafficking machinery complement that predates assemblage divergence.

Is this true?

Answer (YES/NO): YES